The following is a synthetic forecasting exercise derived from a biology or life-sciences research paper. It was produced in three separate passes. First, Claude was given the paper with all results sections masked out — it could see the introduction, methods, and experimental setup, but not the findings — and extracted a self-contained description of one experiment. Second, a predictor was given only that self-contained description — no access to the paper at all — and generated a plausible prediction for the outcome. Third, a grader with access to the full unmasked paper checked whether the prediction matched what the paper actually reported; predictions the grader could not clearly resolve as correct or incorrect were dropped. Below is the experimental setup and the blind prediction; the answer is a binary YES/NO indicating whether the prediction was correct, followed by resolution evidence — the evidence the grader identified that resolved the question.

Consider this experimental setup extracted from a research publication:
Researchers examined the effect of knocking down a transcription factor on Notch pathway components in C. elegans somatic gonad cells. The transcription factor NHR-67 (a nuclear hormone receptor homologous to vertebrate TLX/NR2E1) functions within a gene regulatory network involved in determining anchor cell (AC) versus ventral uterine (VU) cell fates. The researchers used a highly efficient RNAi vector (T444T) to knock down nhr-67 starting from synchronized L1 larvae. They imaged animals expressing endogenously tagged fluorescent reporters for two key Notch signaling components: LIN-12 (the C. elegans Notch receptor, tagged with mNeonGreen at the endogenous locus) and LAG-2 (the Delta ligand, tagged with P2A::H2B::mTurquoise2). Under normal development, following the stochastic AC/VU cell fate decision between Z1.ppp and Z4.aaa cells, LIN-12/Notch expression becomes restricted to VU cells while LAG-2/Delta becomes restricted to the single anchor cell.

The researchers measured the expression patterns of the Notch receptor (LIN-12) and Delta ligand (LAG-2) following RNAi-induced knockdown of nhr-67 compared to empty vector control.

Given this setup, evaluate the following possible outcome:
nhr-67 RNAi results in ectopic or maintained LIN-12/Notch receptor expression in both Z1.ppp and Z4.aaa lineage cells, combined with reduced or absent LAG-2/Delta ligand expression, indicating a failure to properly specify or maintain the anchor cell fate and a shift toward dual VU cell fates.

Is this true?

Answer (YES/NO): NO